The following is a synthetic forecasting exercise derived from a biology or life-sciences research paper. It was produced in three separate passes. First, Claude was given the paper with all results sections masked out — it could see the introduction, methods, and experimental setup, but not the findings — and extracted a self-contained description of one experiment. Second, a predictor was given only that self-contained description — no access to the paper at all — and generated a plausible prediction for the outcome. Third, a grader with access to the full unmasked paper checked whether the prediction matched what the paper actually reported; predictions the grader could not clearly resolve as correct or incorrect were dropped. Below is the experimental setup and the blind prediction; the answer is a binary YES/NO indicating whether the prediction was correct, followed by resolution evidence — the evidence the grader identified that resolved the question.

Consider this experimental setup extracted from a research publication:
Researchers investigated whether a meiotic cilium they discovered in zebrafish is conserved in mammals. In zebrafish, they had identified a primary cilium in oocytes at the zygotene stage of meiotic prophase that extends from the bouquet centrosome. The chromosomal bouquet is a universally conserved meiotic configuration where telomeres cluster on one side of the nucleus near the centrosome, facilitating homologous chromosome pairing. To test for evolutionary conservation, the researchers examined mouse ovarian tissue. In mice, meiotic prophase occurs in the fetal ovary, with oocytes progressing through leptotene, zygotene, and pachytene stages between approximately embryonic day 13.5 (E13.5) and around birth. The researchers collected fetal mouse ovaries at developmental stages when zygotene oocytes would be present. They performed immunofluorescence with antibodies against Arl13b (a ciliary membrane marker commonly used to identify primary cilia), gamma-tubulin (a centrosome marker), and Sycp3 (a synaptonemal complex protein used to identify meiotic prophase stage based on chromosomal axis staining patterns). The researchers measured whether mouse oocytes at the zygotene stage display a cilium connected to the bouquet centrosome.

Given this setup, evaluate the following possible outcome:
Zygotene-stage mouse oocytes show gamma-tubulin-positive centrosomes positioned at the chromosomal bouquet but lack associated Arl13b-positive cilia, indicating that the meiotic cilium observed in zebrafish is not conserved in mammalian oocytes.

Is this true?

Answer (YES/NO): NO